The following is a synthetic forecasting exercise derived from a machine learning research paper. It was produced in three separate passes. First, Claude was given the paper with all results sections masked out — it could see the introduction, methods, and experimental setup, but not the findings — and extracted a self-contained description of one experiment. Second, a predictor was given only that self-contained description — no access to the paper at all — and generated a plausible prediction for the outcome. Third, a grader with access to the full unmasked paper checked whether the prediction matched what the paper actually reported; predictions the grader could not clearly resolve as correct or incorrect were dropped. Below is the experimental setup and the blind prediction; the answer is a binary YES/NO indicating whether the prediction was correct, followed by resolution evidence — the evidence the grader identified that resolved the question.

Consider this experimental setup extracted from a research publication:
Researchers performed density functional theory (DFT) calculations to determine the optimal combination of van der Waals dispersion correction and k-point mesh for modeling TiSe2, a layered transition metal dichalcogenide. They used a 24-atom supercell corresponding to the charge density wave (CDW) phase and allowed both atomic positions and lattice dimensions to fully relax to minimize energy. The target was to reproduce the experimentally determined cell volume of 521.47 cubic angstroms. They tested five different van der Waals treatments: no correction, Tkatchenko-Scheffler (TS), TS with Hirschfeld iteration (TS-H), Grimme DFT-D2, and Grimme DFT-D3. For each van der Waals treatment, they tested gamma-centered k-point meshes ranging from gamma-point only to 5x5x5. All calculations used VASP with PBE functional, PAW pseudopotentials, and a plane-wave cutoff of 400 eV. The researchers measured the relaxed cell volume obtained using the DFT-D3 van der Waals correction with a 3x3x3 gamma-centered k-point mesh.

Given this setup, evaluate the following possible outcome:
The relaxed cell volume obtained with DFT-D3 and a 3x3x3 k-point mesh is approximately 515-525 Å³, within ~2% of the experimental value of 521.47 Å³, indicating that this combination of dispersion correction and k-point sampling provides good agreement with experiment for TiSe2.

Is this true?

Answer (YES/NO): YES